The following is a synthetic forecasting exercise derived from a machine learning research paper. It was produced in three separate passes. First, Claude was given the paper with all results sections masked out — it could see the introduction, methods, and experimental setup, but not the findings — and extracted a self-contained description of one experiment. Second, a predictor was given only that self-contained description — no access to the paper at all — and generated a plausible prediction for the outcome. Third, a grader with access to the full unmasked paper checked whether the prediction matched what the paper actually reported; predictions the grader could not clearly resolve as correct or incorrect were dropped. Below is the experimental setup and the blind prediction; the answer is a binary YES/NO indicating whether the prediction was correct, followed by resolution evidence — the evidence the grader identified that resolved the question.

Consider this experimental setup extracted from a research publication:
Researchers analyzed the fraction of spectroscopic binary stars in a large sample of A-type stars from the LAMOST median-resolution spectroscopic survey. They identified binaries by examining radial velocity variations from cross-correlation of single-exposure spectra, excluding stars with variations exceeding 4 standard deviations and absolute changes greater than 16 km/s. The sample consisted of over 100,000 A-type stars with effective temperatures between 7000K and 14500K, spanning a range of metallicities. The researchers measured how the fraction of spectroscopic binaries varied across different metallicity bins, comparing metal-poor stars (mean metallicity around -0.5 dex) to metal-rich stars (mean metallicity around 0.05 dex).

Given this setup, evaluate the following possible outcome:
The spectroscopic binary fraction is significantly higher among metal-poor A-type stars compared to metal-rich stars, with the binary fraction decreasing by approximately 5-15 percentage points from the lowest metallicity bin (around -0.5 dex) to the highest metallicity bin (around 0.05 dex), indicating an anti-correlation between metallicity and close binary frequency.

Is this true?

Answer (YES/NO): NO